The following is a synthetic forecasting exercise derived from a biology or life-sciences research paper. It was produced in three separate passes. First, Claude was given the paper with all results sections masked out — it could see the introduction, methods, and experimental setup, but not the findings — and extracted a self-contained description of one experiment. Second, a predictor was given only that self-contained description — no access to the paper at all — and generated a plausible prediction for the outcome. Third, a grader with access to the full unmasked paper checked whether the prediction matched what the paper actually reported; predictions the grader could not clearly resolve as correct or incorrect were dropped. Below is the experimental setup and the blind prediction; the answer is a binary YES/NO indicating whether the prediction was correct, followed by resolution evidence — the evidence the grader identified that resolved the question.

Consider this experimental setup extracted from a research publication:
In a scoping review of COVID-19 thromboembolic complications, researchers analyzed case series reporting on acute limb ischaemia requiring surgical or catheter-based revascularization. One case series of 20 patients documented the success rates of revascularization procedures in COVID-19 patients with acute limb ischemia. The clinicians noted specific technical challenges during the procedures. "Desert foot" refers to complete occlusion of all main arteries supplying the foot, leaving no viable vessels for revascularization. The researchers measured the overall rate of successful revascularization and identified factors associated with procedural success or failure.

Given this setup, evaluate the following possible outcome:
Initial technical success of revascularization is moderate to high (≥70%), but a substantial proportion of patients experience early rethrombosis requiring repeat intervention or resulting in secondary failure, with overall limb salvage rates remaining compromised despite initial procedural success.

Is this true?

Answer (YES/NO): NO